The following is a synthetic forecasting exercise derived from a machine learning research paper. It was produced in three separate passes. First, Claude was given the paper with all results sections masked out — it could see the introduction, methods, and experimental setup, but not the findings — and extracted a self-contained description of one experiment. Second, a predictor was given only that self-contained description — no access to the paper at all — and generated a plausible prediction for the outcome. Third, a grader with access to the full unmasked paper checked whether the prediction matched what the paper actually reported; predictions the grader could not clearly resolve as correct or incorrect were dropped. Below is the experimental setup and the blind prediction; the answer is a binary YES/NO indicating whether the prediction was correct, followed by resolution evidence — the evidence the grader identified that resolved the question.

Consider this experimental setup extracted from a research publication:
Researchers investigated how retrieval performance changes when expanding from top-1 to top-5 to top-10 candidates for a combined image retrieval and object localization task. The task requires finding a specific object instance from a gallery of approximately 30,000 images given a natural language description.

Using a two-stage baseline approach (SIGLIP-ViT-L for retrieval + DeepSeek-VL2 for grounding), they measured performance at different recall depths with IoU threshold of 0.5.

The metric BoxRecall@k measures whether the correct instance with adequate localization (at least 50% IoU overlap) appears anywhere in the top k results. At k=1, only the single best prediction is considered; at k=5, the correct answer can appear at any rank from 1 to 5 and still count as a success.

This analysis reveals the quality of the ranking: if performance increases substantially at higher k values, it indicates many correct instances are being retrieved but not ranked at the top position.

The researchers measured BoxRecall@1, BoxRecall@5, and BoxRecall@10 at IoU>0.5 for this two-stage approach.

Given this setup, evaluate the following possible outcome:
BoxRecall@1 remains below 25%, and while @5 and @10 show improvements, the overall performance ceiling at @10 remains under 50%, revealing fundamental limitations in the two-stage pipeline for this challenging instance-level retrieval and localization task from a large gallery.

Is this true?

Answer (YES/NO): YES